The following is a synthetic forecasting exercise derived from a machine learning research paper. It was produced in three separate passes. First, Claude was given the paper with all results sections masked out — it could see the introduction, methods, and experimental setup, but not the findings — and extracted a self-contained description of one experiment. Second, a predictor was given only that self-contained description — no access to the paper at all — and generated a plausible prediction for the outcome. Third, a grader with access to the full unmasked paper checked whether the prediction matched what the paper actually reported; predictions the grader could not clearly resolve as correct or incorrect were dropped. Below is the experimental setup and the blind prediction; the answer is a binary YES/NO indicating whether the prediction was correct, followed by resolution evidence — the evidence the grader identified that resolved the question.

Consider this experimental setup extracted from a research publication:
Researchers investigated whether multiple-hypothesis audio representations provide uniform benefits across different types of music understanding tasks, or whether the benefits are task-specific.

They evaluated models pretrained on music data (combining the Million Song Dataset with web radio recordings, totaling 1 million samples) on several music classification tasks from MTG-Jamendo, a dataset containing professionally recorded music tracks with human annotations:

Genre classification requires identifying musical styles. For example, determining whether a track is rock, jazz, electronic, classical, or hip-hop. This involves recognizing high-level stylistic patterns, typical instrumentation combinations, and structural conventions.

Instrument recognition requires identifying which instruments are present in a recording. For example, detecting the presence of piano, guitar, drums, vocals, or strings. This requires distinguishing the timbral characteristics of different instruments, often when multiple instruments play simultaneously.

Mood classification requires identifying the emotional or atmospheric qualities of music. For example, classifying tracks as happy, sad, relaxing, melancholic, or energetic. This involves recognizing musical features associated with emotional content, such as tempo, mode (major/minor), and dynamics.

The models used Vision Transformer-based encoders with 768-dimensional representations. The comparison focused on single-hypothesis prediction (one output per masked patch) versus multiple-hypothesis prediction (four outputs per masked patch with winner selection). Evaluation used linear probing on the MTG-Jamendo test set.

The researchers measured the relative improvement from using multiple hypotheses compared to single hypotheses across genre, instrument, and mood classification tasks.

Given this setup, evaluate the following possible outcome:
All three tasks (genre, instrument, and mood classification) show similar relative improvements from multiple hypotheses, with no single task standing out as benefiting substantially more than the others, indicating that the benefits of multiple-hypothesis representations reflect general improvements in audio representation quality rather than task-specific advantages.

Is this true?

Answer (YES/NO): NO